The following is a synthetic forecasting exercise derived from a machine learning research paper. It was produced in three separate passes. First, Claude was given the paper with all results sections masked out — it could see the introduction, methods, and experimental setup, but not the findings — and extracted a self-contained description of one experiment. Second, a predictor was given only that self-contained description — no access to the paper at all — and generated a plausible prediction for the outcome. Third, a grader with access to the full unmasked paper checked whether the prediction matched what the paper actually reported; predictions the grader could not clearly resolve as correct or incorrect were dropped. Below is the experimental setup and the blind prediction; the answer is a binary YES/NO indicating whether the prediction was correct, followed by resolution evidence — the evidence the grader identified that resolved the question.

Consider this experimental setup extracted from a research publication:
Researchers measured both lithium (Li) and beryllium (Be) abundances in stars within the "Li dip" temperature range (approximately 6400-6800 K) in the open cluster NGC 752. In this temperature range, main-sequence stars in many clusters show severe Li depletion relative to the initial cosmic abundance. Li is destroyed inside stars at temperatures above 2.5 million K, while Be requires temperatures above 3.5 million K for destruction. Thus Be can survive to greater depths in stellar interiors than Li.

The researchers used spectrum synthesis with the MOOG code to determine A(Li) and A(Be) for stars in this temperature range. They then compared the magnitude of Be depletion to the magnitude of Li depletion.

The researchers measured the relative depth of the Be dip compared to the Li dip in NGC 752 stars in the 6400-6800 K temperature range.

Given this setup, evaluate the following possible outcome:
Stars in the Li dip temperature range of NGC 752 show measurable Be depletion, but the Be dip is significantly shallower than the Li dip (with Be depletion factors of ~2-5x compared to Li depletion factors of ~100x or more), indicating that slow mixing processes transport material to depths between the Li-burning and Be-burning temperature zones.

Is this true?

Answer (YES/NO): NO